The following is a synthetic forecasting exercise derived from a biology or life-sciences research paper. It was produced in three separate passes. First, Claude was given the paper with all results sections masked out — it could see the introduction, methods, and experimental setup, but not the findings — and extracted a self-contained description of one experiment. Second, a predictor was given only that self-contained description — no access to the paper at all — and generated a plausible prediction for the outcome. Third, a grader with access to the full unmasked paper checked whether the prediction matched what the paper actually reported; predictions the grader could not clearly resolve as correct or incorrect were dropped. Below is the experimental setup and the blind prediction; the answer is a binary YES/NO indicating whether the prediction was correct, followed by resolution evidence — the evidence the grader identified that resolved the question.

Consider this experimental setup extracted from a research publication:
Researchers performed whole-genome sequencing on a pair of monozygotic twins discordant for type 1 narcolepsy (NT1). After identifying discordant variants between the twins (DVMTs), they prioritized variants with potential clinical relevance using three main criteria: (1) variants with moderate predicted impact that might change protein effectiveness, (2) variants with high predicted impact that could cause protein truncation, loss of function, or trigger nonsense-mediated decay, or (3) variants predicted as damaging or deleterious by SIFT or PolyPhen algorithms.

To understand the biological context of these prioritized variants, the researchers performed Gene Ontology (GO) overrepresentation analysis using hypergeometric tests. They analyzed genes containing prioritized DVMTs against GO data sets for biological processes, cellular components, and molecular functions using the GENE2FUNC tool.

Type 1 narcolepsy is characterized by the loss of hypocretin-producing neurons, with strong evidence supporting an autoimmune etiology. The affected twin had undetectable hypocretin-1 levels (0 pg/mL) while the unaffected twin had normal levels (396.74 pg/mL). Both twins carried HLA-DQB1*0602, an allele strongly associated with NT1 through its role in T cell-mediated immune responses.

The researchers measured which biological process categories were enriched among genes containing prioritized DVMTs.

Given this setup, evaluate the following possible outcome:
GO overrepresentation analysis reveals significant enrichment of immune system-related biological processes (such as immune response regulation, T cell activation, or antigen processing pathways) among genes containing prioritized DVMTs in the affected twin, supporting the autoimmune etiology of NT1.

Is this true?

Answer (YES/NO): YES